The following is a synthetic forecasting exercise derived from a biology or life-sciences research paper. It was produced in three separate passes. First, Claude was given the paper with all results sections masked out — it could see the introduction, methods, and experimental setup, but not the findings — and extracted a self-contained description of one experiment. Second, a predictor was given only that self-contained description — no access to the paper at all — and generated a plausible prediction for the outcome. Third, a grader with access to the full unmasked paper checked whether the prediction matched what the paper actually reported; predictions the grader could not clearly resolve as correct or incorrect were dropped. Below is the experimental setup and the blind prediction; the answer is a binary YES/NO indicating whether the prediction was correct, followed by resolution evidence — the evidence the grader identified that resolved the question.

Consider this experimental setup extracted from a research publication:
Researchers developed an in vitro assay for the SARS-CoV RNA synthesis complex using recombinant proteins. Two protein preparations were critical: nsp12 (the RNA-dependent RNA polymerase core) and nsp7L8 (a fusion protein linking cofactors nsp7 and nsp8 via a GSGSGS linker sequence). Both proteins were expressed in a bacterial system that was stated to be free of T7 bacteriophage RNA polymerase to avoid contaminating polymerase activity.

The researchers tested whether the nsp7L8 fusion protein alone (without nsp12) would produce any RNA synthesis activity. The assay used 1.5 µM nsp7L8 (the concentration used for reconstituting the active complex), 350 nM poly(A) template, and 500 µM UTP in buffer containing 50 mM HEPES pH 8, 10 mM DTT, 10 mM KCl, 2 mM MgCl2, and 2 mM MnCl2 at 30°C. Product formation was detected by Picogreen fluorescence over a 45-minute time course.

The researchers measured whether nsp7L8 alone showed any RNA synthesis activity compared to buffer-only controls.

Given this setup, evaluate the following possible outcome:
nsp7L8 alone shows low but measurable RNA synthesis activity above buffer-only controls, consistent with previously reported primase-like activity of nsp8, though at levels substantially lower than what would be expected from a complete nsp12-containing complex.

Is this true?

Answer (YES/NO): NO